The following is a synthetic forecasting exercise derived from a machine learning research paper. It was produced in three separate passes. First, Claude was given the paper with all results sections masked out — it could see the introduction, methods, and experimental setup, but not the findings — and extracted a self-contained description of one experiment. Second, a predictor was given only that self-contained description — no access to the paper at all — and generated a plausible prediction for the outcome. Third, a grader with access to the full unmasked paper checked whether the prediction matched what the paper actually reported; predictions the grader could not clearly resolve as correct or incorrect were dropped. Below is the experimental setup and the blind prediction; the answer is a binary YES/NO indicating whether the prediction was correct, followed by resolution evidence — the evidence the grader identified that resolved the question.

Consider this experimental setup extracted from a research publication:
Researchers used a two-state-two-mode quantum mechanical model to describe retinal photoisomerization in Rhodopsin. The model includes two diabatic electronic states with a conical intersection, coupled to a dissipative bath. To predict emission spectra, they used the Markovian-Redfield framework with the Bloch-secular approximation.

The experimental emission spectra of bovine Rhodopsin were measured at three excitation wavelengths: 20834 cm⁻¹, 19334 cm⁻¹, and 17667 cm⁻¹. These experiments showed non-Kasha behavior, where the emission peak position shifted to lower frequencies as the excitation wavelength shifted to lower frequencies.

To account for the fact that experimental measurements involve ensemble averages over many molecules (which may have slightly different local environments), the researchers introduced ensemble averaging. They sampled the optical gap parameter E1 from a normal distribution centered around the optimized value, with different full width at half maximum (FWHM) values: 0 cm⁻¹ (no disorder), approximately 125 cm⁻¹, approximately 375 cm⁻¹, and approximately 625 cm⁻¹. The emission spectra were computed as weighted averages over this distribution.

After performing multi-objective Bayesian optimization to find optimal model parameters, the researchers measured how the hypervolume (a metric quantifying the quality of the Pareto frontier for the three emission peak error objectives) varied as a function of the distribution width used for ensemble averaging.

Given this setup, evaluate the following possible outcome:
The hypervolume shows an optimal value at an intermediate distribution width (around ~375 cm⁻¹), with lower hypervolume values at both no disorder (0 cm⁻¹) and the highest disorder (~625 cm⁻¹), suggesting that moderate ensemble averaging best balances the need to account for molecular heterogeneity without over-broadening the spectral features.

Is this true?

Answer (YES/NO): YES